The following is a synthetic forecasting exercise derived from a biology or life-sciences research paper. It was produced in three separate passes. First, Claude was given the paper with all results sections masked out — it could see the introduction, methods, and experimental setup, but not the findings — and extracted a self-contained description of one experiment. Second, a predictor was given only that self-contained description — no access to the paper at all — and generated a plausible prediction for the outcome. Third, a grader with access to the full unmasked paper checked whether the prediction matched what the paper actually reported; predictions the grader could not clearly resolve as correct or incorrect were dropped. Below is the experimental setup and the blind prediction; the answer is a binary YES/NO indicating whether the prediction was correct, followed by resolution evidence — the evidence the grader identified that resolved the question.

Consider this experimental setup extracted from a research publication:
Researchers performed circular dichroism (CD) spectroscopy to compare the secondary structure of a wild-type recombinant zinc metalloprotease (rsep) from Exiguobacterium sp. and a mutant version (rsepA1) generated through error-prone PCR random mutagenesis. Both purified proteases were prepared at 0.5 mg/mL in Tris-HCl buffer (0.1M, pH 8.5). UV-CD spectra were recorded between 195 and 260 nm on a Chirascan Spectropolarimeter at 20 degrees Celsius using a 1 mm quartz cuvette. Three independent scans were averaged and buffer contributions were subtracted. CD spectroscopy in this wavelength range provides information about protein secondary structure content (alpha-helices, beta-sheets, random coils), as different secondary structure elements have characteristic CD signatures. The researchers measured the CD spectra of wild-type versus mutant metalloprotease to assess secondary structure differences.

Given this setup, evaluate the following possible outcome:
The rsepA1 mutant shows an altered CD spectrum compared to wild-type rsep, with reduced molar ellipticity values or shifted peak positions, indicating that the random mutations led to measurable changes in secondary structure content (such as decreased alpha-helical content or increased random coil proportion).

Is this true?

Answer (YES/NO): YES